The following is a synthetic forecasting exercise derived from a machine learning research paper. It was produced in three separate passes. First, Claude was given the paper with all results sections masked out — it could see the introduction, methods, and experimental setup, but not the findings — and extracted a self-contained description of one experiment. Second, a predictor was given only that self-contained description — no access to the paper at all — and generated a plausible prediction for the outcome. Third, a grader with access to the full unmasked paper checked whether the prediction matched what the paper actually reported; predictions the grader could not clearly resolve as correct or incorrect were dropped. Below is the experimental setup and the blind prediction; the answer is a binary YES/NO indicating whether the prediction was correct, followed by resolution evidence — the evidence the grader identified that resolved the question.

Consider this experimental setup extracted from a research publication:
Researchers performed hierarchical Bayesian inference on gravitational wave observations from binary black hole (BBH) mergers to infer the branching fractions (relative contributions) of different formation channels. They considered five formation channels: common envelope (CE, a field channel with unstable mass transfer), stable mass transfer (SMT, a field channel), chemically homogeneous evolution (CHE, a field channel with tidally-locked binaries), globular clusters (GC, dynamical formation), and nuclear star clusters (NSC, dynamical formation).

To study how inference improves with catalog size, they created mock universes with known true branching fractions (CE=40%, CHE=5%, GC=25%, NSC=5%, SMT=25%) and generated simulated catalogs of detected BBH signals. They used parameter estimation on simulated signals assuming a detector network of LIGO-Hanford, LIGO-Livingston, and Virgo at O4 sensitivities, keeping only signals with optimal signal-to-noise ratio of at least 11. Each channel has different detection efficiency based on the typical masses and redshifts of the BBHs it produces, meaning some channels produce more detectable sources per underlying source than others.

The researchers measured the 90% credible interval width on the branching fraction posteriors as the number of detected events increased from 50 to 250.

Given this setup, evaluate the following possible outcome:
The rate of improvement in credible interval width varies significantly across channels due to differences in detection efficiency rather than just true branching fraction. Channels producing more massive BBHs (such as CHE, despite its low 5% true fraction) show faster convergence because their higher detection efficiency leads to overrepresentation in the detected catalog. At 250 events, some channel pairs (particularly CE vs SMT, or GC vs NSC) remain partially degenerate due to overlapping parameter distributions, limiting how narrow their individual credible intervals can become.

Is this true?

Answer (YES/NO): NO